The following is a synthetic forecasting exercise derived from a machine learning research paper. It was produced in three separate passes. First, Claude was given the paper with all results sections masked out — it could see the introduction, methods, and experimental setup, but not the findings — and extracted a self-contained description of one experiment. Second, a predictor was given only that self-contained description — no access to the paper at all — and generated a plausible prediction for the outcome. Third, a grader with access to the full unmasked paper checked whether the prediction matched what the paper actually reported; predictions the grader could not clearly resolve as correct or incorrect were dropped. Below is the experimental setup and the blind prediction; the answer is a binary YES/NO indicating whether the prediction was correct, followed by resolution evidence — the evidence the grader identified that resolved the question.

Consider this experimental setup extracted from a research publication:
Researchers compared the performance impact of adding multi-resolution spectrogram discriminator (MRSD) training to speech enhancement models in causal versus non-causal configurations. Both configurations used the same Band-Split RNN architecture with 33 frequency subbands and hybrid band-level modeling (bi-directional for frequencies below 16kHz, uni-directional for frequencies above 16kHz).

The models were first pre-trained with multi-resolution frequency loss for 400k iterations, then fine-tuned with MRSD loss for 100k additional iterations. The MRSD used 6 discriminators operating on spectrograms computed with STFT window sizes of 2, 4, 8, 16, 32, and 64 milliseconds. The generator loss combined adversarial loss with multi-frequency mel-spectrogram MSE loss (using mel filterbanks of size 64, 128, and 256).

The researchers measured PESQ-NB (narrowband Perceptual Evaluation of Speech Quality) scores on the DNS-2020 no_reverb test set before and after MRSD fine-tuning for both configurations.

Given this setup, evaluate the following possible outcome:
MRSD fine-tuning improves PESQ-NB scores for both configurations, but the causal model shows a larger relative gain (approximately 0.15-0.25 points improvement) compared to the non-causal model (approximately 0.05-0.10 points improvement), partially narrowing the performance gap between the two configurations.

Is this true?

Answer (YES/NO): NO